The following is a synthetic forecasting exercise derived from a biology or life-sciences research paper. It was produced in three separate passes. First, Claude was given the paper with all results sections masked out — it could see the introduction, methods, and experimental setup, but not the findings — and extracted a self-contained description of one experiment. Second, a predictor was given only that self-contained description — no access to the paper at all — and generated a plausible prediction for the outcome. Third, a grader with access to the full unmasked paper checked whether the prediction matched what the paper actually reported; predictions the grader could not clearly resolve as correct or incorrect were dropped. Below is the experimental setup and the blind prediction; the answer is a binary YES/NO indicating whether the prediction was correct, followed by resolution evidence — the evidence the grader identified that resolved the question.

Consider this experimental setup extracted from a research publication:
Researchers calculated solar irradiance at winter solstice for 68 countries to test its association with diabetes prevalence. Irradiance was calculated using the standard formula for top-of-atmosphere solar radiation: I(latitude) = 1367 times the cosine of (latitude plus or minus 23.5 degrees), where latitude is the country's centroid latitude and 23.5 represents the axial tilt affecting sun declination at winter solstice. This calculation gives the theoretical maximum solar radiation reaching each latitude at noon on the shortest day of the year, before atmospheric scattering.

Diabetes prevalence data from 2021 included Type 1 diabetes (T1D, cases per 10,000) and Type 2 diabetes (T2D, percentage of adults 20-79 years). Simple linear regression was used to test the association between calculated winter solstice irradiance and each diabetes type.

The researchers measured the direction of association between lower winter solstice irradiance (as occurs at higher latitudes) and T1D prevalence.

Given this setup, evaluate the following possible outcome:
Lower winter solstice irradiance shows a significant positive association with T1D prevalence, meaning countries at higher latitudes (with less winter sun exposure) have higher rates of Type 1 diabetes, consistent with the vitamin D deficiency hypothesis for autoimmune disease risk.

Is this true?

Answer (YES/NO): YES